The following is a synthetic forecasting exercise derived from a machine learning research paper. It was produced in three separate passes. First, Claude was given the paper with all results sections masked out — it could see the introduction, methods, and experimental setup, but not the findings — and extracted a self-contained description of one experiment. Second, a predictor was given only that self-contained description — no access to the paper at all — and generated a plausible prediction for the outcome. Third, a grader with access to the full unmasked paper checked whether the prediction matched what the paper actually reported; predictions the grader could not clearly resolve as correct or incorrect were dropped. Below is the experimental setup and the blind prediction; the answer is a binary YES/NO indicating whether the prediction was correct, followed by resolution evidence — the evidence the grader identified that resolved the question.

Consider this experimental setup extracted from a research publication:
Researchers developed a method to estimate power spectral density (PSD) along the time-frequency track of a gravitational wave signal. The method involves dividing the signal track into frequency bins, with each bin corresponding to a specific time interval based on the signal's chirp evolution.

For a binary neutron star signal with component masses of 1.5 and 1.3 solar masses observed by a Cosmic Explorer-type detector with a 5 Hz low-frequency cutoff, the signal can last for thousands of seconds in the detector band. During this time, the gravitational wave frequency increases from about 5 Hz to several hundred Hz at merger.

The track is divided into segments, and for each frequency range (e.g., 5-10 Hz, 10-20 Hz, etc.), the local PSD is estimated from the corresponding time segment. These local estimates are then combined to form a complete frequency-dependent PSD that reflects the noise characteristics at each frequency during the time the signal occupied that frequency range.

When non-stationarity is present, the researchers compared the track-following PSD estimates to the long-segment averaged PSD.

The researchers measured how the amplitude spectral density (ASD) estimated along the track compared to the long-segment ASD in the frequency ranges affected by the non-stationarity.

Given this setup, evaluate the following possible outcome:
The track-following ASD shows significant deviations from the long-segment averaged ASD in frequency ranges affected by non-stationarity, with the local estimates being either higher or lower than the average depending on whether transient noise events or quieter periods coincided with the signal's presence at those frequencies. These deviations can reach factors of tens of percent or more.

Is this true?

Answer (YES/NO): YES